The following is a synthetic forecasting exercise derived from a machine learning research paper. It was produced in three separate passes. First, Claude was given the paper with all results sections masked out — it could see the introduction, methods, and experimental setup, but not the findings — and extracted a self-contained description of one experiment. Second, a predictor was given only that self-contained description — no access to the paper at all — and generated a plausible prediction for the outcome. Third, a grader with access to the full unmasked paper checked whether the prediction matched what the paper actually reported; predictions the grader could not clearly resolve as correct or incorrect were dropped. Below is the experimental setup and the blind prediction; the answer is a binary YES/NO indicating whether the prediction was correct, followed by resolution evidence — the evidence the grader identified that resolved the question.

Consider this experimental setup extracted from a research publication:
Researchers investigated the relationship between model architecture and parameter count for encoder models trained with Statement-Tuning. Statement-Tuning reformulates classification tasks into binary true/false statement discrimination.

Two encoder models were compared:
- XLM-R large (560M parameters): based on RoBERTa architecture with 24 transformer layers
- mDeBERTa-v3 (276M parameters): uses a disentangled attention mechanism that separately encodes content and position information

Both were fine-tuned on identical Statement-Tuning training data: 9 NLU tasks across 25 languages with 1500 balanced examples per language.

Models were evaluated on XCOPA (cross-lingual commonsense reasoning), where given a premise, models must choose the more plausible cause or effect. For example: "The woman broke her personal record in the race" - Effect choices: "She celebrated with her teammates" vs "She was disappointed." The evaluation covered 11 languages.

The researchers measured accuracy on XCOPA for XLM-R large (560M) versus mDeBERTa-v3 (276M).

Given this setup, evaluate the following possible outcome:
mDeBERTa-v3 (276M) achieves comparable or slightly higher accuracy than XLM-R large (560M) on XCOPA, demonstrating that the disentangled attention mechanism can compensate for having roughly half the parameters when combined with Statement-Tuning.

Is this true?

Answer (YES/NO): YES